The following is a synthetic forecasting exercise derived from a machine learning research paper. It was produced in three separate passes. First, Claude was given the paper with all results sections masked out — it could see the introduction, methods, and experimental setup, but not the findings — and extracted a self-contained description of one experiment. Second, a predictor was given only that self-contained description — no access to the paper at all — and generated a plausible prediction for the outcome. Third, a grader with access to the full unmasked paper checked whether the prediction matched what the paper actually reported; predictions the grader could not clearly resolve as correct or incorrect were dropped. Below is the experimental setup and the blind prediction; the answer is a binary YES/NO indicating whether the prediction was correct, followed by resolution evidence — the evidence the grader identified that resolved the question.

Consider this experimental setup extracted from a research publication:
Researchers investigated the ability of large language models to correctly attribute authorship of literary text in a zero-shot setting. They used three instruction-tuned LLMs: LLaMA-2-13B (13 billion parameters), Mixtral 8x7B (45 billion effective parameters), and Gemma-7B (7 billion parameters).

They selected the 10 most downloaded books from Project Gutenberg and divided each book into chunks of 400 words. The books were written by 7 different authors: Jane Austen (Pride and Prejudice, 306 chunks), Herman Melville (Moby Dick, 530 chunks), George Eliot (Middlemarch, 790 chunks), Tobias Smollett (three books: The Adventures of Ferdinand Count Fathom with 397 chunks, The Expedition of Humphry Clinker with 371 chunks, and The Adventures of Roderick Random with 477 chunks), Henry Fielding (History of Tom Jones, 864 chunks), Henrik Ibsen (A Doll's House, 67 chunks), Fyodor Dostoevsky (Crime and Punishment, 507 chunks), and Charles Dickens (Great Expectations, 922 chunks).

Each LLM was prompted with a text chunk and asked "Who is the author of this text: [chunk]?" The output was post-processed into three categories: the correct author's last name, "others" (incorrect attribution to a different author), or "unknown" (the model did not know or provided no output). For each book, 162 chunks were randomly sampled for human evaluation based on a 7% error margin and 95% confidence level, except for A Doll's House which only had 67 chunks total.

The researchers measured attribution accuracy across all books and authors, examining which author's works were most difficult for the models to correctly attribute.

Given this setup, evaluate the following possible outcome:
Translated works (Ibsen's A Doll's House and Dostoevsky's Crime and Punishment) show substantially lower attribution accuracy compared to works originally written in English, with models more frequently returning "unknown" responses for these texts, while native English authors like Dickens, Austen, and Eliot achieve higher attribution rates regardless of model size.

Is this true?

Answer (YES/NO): NO